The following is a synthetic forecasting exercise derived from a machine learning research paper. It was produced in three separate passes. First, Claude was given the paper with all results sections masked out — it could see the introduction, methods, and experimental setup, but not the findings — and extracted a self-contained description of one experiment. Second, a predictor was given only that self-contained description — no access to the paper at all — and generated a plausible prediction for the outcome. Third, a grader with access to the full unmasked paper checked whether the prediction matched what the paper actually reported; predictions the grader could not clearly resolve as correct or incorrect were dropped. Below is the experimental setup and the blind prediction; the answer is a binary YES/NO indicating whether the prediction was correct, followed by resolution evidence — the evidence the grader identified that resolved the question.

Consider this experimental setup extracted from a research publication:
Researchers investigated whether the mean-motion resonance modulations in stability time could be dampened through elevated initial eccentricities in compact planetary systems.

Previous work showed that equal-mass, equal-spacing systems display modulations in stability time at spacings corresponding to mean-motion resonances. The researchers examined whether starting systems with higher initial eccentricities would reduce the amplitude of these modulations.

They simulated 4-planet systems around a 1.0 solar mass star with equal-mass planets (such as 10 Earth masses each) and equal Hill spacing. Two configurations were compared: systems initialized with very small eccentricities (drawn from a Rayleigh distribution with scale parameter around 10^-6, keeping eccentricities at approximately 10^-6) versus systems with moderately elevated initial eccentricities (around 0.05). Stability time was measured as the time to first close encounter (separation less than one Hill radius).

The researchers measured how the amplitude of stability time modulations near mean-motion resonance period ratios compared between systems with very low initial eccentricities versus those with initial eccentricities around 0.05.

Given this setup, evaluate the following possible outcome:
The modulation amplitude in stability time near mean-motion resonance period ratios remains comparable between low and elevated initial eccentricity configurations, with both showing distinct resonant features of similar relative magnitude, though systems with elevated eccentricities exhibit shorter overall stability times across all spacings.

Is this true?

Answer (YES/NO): NO